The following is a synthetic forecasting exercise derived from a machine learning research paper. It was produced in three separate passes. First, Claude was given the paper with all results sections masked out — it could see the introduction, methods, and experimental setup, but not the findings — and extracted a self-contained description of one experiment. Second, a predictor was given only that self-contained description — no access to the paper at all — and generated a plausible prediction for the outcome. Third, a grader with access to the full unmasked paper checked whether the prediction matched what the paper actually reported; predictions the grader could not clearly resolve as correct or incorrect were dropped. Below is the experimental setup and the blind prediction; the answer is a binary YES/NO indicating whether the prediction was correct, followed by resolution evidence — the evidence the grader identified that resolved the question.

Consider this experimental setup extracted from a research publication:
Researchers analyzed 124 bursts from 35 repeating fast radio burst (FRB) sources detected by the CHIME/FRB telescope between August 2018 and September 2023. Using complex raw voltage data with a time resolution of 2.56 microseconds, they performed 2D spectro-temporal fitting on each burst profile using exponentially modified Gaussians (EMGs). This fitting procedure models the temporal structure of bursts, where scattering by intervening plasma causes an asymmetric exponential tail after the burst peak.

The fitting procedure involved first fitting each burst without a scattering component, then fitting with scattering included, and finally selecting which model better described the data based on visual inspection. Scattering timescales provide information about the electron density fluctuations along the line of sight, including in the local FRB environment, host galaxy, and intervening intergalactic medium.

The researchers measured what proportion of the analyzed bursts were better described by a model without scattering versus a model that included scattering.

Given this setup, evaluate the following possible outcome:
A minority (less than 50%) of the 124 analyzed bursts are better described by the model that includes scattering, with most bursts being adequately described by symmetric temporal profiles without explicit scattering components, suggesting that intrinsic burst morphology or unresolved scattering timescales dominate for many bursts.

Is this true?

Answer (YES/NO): YES